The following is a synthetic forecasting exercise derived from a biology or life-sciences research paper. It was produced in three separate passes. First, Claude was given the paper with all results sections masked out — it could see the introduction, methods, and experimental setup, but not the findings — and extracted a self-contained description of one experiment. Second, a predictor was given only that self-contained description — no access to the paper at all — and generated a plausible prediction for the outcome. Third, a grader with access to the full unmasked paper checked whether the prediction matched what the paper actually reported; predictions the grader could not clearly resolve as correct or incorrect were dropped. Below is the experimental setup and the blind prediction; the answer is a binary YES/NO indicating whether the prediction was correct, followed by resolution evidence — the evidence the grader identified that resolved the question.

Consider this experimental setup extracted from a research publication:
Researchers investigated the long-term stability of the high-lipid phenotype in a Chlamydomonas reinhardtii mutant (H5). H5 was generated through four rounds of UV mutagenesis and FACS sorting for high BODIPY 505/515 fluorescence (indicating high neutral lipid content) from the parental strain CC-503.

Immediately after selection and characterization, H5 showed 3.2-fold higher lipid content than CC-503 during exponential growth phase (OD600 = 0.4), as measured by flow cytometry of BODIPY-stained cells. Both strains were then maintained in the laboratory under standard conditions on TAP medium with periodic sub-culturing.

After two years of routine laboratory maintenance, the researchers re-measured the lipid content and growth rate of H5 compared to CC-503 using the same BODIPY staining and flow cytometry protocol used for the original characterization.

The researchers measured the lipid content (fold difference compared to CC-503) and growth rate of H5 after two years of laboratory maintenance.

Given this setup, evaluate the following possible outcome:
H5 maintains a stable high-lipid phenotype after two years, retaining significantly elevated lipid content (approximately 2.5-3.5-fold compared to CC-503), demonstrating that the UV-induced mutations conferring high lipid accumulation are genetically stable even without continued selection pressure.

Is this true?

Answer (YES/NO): NO